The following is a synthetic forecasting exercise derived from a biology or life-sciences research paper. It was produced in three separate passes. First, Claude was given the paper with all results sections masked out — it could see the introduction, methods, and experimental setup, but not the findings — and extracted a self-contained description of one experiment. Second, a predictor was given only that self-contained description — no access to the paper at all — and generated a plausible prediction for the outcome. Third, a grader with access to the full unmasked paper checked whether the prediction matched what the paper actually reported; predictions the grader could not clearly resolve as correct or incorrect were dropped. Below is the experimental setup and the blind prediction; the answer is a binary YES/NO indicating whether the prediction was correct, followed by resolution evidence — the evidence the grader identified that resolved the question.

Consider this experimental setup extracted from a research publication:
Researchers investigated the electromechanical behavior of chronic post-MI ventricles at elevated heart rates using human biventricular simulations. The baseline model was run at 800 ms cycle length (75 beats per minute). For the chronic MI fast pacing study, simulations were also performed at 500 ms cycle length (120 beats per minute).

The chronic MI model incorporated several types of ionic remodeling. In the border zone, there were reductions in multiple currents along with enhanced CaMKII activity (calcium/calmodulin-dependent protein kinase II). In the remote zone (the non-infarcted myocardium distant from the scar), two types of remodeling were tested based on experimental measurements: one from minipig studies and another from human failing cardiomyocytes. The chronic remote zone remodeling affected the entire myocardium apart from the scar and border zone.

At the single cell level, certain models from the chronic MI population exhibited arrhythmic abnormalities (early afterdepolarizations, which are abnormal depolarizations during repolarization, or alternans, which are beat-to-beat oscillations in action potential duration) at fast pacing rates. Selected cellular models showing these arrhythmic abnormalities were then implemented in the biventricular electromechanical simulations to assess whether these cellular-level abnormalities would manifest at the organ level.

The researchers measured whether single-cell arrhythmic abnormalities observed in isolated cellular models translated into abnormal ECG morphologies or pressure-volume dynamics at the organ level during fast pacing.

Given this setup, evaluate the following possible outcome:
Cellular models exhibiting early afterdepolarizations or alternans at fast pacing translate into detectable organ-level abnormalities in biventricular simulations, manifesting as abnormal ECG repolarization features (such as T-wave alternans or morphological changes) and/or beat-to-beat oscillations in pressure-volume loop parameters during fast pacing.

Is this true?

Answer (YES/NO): YES